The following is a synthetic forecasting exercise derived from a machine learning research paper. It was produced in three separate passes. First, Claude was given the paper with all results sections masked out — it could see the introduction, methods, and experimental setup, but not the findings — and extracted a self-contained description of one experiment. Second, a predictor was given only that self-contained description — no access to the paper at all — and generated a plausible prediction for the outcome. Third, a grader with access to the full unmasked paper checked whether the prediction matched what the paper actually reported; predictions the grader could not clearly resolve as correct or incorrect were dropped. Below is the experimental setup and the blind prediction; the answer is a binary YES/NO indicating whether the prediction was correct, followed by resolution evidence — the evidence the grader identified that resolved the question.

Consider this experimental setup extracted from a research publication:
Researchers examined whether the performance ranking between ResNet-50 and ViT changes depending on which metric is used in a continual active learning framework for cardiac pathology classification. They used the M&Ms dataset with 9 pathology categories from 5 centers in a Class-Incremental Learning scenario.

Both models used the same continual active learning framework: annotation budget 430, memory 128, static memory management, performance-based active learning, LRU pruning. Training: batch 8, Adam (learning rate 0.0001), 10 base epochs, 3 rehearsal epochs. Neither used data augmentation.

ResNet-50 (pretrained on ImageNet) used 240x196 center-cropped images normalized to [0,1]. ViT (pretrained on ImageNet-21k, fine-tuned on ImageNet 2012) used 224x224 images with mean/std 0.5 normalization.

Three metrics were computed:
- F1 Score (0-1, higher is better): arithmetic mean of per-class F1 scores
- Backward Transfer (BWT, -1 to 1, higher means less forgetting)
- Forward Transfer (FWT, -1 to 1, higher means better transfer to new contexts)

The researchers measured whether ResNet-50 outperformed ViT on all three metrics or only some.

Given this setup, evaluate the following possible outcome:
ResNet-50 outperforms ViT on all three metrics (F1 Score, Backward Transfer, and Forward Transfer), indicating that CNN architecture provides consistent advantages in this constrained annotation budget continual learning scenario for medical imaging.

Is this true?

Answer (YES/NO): YES